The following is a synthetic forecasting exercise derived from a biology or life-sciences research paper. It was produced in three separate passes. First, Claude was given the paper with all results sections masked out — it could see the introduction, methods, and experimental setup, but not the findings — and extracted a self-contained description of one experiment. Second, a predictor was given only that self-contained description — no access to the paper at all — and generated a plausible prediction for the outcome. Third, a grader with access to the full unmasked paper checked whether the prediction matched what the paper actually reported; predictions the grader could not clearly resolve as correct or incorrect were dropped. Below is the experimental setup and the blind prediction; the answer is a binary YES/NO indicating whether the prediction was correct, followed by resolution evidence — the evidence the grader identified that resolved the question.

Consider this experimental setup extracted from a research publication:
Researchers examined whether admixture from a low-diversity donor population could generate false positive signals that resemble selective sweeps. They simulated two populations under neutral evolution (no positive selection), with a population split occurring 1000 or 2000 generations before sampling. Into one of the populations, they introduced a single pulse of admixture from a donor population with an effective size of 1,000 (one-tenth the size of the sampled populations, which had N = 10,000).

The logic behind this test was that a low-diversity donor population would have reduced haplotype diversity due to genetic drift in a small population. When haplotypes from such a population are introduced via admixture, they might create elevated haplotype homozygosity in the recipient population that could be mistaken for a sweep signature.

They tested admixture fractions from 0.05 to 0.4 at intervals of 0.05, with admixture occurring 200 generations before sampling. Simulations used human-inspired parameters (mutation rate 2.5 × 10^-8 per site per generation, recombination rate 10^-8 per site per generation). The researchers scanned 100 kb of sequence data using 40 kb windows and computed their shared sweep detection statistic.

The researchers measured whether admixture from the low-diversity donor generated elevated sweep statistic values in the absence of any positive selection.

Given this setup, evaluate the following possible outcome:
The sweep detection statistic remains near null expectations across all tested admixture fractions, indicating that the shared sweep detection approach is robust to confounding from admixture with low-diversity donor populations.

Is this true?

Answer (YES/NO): YES